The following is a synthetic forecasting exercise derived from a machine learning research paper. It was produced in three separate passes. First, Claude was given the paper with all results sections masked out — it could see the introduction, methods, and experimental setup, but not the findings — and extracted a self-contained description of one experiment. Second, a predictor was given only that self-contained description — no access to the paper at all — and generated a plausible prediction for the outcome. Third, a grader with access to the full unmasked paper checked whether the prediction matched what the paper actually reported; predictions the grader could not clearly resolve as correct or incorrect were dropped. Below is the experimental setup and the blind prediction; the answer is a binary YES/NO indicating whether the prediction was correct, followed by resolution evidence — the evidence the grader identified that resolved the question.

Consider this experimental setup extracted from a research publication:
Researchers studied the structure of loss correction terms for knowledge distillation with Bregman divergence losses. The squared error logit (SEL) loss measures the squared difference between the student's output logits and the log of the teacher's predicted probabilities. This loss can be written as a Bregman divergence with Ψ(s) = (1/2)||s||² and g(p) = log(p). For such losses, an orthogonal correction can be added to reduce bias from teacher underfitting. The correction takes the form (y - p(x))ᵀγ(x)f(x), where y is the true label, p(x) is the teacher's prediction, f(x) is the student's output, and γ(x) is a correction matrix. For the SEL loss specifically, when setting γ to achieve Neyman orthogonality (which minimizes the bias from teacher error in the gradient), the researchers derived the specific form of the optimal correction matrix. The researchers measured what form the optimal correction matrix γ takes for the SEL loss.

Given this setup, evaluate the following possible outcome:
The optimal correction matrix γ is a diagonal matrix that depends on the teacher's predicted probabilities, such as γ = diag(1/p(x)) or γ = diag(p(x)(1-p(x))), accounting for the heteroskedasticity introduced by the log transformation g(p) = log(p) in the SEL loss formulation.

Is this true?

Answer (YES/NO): YES